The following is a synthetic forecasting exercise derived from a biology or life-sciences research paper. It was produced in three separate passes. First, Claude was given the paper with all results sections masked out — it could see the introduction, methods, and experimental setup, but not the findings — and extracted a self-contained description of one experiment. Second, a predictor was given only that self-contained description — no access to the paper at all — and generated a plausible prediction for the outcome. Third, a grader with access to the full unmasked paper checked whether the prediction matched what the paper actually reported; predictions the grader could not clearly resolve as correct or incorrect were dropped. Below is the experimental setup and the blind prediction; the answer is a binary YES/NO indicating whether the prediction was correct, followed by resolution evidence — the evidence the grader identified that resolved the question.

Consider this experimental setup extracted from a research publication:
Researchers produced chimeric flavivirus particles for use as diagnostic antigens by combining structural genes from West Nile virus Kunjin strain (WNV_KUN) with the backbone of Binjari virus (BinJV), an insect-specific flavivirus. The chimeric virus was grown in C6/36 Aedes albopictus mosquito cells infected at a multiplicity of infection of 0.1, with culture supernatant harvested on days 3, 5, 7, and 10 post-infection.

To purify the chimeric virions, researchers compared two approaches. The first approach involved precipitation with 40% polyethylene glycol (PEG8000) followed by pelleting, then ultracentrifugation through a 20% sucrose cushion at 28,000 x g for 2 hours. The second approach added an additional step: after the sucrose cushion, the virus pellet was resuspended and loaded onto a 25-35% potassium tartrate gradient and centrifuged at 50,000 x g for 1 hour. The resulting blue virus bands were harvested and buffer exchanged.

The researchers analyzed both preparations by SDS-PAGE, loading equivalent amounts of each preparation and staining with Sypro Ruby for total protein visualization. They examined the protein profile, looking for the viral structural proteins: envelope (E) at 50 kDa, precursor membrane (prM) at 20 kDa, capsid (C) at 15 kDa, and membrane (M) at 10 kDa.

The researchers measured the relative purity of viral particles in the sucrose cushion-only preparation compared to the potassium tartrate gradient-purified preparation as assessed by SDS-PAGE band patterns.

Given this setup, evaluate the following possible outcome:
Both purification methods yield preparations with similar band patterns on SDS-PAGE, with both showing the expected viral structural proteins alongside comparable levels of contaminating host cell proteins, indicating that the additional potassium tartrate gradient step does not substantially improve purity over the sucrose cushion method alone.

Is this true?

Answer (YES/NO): NO